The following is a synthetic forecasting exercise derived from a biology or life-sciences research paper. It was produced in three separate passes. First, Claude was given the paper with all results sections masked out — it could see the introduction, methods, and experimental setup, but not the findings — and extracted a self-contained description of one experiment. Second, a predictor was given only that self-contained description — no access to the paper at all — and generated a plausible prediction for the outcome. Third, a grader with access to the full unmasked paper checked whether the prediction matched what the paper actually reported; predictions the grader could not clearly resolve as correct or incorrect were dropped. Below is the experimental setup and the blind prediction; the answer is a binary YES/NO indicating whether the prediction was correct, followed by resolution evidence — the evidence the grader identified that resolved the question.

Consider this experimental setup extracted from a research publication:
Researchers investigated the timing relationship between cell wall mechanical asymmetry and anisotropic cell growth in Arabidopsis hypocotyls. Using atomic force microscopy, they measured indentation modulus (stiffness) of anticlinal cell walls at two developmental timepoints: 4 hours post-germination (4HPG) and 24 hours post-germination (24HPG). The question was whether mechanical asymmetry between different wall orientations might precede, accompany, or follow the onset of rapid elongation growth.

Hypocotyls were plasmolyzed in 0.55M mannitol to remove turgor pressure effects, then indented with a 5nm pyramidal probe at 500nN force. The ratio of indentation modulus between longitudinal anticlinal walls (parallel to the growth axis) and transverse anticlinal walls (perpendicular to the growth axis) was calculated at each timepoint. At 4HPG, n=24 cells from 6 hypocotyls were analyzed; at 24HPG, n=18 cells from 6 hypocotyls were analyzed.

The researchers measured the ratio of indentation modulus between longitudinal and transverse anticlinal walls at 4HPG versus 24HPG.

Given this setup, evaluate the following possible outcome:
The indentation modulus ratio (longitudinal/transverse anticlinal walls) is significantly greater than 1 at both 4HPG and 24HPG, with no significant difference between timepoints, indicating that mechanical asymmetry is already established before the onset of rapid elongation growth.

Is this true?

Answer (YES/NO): NO